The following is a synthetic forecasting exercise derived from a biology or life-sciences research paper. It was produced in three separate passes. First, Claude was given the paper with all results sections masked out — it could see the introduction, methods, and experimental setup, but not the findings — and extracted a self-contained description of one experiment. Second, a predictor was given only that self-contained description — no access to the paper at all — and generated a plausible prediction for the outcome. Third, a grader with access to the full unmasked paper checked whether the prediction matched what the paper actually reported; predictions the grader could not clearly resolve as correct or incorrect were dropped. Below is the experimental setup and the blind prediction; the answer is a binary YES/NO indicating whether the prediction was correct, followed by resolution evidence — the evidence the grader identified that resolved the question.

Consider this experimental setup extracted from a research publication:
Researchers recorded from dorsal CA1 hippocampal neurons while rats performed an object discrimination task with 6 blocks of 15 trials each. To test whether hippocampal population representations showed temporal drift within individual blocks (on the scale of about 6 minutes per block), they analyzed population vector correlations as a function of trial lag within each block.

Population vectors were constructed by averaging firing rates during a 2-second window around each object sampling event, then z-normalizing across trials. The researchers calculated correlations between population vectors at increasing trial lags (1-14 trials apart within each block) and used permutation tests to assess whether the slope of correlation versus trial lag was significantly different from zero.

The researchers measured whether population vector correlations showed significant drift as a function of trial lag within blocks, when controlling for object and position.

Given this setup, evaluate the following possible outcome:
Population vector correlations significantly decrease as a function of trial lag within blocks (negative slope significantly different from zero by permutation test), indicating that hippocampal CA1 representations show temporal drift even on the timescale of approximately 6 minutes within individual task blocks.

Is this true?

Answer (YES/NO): YES